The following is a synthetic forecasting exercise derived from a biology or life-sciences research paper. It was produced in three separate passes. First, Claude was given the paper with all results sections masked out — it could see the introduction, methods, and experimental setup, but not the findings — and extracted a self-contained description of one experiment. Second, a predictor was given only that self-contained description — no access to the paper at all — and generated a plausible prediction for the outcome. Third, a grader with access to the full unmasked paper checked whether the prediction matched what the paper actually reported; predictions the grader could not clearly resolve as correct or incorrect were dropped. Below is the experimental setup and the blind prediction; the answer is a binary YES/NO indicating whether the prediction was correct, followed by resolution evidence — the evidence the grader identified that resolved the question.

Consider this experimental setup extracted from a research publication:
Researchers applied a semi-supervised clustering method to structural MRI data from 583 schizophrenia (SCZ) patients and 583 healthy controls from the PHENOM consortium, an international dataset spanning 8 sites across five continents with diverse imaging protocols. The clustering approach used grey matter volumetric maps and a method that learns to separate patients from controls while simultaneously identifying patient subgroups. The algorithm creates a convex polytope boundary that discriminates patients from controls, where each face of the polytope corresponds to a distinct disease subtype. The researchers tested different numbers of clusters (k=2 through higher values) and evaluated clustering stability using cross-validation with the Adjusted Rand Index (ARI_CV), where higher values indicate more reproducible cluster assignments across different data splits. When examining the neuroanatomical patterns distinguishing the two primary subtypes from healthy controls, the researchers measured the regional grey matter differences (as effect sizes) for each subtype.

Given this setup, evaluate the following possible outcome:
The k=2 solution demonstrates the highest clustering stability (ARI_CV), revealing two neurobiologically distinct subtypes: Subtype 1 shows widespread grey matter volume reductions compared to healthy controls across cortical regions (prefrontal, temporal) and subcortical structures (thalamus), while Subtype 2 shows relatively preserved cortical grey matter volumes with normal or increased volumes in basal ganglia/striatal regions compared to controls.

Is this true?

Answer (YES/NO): YES